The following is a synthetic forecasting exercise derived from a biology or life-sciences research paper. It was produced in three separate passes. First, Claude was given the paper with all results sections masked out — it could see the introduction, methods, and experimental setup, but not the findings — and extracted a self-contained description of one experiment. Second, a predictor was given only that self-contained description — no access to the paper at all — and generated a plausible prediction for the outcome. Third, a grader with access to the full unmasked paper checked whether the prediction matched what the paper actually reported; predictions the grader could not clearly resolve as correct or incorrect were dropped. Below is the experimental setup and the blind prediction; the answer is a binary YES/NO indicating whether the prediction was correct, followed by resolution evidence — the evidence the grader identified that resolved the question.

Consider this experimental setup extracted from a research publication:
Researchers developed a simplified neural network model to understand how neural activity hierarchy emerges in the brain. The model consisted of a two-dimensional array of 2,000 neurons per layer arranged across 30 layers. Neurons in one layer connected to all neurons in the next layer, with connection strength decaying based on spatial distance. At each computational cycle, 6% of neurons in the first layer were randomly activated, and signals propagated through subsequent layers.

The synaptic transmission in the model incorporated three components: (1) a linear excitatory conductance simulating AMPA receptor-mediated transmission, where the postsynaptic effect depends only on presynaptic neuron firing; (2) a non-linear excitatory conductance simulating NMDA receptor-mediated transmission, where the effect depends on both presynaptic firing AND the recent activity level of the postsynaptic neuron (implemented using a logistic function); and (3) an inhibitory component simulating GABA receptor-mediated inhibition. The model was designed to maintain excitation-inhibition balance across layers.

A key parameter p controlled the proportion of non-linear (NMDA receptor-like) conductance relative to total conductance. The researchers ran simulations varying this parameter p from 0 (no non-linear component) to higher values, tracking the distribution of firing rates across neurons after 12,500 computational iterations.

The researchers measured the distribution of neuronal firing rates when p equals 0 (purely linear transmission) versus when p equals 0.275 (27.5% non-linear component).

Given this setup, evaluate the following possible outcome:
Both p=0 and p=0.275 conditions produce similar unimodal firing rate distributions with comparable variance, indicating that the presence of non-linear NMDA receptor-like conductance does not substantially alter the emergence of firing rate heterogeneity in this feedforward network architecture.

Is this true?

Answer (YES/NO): NO